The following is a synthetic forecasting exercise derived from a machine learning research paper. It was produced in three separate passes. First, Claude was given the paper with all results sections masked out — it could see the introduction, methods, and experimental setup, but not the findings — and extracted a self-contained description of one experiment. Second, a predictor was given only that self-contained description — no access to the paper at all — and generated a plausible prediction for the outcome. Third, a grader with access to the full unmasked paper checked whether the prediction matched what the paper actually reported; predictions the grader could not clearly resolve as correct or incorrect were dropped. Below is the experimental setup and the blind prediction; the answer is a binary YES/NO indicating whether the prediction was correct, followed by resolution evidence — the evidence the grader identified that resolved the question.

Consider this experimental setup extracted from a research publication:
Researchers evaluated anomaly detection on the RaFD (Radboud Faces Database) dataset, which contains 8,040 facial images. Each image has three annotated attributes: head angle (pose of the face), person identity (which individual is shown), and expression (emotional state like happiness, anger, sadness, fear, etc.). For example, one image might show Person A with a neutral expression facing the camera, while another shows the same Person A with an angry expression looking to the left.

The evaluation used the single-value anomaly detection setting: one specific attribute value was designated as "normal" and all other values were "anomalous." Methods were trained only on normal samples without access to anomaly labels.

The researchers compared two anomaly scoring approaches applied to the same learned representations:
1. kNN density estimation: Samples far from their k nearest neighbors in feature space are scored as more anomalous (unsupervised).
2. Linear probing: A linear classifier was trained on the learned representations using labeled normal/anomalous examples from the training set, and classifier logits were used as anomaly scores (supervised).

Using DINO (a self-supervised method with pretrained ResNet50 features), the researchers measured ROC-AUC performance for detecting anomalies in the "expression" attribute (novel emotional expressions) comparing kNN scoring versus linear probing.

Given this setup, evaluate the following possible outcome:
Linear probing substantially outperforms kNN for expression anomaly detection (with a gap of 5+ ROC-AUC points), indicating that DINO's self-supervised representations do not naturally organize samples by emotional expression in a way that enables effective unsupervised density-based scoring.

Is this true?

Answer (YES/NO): YES